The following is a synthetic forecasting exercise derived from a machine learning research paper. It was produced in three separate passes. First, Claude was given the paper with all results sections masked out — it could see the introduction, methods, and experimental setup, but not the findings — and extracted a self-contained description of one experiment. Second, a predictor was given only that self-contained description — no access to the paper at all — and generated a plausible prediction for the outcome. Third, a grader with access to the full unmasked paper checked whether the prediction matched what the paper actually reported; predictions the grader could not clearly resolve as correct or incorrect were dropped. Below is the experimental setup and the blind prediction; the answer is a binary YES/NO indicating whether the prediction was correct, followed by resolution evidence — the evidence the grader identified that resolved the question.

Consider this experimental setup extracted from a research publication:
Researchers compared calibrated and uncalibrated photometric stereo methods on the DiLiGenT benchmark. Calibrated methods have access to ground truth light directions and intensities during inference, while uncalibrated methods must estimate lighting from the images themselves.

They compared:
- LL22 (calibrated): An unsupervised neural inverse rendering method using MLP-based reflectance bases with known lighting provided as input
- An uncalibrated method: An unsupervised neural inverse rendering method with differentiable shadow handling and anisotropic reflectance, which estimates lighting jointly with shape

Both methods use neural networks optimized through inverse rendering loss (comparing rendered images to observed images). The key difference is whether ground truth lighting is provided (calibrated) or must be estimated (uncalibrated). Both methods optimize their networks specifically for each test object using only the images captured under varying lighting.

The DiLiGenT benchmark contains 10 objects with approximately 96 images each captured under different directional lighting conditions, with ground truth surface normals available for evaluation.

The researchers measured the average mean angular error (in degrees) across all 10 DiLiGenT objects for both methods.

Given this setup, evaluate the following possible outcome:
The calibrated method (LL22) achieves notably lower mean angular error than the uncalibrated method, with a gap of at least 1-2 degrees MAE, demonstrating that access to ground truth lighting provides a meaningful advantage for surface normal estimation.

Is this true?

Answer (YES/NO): NO